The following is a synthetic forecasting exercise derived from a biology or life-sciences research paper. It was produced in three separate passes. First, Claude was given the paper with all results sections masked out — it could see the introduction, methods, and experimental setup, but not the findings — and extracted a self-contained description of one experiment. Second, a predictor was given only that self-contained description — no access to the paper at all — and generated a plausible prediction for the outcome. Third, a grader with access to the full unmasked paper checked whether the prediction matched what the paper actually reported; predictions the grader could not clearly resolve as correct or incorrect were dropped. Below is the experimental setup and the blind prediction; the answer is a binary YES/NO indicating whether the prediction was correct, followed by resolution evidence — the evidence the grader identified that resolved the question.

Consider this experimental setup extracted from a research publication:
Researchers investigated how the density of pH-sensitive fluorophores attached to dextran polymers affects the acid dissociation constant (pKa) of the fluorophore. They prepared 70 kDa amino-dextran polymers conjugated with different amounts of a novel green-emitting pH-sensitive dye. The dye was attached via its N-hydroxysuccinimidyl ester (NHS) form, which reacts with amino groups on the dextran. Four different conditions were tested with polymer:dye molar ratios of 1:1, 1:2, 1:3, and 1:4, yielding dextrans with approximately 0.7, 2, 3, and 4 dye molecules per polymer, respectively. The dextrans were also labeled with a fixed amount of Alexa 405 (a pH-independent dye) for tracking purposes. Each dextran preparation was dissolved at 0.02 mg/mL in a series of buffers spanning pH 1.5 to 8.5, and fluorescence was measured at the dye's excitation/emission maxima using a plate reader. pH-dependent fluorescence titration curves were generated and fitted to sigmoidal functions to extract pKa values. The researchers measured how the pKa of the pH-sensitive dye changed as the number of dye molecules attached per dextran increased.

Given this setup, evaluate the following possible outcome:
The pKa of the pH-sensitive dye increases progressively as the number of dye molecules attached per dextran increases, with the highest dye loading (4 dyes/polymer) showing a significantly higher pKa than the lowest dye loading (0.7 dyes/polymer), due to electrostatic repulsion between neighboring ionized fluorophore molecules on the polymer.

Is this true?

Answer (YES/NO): NO